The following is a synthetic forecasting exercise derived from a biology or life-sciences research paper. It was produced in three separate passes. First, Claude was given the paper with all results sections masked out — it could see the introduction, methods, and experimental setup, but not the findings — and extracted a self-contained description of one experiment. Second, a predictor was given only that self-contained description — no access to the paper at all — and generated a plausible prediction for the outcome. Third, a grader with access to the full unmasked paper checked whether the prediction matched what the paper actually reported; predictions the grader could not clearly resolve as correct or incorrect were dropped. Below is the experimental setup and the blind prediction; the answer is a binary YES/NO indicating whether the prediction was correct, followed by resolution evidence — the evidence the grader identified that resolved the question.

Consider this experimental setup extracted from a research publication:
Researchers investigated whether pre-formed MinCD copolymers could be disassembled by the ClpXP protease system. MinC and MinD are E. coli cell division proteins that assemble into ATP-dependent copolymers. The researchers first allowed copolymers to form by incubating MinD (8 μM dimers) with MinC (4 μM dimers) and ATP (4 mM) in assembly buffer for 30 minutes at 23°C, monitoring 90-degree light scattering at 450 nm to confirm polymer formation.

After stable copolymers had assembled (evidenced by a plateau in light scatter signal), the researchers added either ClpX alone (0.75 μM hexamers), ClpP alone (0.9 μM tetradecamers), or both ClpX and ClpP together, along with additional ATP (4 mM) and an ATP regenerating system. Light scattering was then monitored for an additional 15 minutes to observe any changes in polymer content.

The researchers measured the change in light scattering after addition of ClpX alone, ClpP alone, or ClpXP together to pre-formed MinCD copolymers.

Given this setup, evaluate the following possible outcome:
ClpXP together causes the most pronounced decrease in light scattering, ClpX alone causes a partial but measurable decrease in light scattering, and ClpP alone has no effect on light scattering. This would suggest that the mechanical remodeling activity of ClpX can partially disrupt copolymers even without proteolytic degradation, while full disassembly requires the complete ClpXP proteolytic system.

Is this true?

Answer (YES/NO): NO